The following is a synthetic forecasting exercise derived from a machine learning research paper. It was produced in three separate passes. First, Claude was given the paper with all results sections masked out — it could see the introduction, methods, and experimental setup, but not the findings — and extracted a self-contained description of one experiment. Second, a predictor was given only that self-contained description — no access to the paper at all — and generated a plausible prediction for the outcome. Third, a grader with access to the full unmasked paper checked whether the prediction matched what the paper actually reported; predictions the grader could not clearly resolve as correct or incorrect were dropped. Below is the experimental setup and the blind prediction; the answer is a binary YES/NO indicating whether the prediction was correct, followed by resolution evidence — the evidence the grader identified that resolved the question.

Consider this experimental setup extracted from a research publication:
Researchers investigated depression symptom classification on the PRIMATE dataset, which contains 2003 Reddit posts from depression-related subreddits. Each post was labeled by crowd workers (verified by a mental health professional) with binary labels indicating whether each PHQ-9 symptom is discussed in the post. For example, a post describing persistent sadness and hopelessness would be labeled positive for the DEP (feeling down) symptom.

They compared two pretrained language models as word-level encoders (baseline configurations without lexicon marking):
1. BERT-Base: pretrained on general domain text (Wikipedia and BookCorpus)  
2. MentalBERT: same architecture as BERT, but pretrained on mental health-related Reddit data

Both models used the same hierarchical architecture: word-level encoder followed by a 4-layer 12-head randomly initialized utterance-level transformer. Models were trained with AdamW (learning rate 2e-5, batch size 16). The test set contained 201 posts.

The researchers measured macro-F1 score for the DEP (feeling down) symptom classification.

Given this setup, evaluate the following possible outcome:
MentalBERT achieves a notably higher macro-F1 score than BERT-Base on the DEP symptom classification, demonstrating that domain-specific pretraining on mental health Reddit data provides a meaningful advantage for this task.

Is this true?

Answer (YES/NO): NO